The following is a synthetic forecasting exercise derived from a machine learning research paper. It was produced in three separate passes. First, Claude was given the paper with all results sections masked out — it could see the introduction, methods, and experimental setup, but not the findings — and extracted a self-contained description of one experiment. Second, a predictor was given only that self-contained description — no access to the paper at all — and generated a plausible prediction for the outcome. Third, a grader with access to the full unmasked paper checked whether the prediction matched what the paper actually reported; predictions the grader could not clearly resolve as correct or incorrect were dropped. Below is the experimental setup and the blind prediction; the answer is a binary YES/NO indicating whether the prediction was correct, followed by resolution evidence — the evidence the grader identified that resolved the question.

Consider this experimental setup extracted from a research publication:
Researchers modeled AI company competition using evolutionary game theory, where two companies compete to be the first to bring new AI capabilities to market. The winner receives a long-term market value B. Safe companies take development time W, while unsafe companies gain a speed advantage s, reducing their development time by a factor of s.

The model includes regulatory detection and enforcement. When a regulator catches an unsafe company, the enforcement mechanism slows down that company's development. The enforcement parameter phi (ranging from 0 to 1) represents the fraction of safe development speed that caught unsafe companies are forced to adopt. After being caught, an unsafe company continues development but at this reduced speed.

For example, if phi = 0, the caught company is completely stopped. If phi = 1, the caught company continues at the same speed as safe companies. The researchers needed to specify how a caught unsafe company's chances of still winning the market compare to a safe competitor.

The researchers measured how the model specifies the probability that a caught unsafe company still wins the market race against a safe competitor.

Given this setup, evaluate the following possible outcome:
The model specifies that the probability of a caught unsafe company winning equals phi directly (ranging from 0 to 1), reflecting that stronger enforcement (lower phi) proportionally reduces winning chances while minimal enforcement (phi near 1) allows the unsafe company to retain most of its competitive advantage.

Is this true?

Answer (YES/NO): NO